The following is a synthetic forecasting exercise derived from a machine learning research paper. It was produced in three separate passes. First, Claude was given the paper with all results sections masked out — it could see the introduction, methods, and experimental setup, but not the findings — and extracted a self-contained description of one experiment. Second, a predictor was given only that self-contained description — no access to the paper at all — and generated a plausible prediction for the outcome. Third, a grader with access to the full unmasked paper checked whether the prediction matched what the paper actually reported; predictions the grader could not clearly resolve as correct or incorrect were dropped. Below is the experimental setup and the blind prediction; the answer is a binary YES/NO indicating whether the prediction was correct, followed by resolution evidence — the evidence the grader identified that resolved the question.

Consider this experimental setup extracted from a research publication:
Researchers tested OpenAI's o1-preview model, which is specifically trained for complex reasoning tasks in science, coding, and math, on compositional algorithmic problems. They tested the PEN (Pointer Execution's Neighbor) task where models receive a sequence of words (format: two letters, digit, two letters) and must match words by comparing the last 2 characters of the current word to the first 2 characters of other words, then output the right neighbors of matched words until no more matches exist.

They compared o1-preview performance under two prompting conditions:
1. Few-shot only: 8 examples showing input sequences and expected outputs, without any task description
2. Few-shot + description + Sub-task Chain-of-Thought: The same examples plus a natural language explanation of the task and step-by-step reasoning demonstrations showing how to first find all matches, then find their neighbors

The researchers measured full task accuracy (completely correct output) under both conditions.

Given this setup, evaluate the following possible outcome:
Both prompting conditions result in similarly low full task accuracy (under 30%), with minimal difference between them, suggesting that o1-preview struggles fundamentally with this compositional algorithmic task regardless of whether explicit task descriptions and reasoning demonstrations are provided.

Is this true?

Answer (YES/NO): NO